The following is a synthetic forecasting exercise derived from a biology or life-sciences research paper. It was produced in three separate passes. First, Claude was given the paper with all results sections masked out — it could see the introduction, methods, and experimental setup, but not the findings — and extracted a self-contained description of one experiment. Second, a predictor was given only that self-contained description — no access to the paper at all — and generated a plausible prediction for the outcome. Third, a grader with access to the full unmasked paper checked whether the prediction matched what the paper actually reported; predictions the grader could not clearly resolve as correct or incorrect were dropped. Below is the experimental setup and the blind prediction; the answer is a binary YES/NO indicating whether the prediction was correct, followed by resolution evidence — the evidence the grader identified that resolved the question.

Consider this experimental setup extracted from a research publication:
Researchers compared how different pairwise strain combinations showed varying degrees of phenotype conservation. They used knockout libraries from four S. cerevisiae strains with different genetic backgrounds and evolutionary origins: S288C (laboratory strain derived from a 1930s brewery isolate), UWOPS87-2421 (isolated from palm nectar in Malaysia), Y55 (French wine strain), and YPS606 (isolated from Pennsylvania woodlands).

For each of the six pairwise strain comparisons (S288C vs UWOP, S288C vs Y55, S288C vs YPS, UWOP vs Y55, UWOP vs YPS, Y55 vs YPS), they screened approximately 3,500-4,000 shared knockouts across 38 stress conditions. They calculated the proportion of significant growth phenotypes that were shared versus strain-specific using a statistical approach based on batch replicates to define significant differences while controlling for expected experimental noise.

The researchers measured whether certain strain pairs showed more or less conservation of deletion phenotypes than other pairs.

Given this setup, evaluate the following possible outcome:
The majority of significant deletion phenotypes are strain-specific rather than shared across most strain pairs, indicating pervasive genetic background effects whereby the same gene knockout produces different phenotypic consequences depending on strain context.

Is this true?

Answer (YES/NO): NO